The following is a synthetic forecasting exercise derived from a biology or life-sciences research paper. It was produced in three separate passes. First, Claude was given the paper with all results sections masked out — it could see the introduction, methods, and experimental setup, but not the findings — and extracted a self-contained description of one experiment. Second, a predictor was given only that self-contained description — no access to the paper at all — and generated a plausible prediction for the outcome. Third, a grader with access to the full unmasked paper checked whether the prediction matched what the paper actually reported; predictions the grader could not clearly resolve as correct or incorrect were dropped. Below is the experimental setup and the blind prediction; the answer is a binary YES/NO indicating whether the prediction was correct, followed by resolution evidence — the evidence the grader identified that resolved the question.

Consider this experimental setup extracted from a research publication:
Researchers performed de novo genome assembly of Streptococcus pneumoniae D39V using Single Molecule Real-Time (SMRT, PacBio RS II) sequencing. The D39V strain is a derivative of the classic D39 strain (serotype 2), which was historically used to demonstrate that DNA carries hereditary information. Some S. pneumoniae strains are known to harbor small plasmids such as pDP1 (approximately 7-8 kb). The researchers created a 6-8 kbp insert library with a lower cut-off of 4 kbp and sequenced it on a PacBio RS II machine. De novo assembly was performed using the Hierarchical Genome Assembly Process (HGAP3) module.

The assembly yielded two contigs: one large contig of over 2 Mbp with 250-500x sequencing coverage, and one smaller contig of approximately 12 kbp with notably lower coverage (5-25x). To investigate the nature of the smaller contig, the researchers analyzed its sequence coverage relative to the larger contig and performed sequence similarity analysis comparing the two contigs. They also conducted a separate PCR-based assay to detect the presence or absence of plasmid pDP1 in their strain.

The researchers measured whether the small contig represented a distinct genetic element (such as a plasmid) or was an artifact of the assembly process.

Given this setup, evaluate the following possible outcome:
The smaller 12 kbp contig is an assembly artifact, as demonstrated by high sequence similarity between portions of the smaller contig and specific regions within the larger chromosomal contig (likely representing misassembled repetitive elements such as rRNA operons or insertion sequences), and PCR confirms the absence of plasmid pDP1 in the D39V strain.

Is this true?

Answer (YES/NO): YES